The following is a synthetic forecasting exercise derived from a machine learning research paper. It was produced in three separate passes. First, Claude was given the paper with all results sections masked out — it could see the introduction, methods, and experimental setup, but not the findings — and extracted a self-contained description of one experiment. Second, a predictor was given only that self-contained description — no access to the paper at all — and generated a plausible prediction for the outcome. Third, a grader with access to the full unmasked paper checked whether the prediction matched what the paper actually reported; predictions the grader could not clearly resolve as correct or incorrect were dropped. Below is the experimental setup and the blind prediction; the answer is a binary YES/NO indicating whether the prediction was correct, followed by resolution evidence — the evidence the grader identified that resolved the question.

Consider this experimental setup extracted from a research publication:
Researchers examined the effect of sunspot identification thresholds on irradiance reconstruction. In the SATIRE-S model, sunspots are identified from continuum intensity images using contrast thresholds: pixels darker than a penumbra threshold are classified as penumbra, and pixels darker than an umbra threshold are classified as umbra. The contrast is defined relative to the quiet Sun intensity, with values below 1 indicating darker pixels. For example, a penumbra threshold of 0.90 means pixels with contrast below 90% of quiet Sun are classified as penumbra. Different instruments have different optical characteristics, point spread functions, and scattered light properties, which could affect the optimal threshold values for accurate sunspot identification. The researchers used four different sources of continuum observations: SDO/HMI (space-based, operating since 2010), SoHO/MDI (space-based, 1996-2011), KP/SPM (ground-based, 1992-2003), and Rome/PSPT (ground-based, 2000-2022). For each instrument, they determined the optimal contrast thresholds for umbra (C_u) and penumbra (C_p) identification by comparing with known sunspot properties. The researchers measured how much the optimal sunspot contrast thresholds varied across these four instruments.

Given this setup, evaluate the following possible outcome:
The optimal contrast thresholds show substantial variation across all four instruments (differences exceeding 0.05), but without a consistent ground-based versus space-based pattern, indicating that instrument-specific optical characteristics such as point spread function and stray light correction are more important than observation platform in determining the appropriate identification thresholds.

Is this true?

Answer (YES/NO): NO